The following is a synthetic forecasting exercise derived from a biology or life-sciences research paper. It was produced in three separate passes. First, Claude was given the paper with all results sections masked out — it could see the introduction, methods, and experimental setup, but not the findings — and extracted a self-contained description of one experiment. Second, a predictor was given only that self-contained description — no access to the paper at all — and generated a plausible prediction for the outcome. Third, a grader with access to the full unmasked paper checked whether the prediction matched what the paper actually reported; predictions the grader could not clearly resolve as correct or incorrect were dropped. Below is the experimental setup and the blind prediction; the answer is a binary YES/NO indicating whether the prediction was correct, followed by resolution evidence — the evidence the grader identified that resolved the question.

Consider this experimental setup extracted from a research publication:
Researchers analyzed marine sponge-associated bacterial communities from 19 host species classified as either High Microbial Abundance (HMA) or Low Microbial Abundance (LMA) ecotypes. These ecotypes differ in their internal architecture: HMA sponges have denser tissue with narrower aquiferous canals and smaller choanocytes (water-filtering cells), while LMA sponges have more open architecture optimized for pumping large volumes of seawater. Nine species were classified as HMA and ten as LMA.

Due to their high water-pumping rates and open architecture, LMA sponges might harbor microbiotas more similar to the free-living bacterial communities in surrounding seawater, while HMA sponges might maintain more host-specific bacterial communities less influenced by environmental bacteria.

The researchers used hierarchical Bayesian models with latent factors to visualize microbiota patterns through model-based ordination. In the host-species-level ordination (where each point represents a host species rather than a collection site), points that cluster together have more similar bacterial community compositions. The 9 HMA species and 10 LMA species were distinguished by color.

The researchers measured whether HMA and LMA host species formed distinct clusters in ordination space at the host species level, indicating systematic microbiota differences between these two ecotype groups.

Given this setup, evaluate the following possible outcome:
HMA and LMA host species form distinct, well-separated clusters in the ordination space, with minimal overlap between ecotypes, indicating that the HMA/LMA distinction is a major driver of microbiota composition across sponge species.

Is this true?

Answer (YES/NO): YES